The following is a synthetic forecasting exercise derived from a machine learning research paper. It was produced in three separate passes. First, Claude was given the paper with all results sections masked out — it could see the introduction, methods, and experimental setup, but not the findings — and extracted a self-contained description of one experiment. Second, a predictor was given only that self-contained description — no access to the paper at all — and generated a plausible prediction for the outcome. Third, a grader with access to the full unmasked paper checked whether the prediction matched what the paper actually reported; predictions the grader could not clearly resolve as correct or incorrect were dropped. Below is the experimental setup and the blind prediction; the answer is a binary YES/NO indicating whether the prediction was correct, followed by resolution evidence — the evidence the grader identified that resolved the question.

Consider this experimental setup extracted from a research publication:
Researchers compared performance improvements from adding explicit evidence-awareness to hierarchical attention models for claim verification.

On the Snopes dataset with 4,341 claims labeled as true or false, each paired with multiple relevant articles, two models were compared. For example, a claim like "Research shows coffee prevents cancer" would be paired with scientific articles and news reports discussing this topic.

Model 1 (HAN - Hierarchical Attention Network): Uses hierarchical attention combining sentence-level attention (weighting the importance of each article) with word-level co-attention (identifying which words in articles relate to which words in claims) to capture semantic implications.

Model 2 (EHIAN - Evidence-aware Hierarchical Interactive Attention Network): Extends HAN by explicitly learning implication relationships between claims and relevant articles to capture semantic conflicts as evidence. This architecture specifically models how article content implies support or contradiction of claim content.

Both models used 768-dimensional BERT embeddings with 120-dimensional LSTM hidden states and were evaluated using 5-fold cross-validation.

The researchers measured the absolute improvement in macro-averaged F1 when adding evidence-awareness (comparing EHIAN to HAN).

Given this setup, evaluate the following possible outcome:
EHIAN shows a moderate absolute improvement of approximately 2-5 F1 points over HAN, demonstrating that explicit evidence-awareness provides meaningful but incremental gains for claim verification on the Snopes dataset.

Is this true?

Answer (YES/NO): YES